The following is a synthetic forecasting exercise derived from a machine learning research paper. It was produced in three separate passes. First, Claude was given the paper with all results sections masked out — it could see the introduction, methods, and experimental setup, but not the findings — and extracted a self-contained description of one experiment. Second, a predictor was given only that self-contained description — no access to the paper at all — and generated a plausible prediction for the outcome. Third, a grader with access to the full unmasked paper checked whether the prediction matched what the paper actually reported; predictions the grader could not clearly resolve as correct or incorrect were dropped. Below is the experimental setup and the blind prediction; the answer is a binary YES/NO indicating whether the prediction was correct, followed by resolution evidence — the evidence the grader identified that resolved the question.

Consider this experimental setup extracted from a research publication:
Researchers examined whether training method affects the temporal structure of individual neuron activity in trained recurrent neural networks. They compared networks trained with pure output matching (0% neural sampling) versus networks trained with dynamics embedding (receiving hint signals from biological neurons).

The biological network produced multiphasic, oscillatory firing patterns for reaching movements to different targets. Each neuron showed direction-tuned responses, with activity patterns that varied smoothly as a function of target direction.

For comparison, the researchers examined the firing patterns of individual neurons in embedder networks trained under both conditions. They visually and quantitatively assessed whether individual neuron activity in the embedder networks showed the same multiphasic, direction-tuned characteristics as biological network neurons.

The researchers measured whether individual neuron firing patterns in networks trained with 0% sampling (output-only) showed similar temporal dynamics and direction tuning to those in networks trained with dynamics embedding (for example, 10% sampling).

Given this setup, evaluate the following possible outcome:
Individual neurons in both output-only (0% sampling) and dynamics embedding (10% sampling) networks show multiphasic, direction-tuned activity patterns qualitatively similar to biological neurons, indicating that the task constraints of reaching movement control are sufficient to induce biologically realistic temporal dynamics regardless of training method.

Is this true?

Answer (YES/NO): NO